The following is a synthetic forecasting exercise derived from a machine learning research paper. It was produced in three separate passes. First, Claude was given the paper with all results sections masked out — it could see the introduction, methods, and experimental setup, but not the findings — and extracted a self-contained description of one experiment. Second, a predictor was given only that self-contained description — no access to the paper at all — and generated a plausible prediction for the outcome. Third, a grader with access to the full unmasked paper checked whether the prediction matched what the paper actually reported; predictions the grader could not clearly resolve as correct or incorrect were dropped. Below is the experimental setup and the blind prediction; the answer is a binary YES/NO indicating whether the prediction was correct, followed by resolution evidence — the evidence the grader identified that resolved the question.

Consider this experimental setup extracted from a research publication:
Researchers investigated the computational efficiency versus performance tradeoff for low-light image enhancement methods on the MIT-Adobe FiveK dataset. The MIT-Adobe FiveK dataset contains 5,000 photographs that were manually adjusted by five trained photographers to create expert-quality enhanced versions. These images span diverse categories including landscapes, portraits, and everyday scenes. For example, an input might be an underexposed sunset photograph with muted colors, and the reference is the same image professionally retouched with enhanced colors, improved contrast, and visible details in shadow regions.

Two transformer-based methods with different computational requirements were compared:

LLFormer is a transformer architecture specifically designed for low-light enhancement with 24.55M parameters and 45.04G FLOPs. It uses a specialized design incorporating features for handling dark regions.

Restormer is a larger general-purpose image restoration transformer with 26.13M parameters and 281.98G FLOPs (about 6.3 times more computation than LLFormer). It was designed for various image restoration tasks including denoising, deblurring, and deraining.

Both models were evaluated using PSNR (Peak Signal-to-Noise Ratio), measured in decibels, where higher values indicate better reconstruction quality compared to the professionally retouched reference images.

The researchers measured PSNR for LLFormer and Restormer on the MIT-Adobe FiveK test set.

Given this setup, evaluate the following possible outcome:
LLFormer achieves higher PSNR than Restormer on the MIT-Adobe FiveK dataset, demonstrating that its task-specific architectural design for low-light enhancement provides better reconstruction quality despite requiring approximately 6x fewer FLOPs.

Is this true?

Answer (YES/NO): YES